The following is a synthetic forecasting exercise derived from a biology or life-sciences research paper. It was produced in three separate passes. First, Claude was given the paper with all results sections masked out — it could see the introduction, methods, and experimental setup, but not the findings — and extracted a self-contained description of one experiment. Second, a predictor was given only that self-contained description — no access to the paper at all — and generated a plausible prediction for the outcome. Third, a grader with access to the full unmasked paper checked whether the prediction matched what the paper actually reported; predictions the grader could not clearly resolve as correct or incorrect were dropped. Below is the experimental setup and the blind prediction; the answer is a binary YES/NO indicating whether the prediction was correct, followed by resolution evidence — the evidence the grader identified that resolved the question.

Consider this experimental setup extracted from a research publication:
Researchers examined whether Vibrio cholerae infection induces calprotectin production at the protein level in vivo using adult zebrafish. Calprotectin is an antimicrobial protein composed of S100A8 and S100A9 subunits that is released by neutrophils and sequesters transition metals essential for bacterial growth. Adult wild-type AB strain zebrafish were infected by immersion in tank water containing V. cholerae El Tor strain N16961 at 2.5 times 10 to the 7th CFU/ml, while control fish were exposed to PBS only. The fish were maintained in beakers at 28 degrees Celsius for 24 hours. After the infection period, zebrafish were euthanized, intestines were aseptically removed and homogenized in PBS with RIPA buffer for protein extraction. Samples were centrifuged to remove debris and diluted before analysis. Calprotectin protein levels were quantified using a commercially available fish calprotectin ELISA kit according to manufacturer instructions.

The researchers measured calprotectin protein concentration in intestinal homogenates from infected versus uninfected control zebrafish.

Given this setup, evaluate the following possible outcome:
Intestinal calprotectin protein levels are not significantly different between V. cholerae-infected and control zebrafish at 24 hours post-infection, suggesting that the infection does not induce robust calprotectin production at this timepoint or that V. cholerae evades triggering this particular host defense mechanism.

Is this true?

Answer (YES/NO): NO